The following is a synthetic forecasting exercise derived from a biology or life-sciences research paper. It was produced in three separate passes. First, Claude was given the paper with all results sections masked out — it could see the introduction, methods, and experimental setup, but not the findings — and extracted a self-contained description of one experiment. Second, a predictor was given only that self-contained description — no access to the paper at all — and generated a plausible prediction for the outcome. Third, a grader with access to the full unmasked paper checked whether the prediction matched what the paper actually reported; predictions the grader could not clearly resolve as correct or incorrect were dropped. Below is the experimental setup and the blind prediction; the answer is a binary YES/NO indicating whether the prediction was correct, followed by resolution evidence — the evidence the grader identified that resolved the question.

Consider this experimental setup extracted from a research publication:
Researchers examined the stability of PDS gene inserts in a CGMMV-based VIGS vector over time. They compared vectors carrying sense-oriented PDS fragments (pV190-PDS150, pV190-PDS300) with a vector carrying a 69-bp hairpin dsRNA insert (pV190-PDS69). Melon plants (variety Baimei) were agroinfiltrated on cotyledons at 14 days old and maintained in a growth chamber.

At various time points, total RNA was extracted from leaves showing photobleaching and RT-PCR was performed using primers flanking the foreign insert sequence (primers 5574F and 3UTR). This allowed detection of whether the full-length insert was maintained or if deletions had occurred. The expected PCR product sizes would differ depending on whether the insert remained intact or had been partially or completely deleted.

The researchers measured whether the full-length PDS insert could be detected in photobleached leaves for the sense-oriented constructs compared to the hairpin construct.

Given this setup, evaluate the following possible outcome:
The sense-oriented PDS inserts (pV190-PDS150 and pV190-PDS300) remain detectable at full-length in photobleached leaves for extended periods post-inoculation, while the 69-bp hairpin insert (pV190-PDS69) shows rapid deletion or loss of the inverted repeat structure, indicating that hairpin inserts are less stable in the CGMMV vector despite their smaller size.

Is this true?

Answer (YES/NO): NO